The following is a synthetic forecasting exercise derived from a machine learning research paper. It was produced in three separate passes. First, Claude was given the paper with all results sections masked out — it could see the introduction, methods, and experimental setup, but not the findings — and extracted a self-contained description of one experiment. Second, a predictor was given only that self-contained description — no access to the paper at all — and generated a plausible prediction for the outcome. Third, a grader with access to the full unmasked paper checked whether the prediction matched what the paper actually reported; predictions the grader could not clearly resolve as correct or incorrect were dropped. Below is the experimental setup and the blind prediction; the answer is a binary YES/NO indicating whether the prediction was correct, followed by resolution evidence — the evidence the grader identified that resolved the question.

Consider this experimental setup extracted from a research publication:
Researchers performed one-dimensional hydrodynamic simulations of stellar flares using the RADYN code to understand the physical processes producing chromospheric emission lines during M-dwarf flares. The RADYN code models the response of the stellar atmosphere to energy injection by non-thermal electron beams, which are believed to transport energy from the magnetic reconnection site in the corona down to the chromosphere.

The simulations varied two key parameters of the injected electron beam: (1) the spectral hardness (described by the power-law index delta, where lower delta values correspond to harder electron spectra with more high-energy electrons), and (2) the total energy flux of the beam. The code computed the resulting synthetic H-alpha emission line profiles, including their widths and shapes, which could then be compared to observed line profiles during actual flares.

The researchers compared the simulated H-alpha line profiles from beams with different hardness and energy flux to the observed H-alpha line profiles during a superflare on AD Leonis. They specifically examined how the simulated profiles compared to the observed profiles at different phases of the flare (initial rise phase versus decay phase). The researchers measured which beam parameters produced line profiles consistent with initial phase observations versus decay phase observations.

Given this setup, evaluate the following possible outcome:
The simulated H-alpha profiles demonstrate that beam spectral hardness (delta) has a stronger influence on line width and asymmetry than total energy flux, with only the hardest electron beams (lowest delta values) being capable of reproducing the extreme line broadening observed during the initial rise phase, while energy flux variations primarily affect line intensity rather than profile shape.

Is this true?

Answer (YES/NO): NO